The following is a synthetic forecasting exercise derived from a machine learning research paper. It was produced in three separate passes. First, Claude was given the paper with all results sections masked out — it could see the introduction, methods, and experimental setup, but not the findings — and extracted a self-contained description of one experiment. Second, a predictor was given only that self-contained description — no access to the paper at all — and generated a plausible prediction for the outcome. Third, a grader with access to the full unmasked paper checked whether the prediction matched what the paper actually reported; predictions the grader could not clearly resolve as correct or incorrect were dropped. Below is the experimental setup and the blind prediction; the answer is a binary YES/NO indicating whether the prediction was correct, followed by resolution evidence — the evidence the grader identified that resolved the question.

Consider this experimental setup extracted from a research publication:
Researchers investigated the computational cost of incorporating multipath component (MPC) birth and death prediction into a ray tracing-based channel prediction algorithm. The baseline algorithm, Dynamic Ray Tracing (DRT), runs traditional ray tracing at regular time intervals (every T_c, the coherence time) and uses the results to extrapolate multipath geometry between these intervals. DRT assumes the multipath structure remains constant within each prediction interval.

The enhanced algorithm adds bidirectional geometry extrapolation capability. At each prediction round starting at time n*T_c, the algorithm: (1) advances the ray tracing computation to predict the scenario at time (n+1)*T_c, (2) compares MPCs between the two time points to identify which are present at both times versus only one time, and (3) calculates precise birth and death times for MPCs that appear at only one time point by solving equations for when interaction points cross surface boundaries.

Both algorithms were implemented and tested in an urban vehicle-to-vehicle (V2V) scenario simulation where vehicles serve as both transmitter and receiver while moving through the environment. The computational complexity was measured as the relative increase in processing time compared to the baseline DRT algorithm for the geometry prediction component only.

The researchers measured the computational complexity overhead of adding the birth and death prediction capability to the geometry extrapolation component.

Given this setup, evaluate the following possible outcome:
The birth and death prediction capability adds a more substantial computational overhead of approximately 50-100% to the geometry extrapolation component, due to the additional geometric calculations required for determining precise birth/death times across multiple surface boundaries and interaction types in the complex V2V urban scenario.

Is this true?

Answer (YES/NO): NO